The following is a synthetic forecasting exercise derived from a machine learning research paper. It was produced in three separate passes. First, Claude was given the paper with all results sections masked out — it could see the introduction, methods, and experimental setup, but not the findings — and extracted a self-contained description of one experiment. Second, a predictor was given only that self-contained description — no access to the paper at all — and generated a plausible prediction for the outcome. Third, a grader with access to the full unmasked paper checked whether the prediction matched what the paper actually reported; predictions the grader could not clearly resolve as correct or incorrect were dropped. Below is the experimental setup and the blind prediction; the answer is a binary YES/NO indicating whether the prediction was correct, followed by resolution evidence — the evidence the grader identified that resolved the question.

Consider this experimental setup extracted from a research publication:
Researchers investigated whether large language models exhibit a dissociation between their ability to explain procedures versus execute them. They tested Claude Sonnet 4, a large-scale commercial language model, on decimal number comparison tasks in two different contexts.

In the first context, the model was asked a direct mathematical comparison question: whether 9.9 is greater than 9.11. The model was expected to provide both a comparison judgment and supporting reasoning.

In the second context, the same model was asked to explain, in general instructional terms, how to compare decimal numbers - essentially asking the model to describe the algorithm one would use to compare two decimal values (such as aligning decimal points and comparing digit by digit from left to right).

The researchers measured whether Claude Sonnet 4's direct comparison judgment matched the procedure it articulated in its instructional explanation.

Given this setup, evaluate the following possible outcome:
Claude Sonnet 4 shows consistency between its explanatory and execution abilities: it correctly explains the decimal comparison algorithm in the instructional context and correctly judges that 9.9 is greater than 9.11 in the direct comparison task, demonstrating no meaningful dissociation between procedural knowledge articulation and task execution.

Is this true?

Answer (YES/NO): NO